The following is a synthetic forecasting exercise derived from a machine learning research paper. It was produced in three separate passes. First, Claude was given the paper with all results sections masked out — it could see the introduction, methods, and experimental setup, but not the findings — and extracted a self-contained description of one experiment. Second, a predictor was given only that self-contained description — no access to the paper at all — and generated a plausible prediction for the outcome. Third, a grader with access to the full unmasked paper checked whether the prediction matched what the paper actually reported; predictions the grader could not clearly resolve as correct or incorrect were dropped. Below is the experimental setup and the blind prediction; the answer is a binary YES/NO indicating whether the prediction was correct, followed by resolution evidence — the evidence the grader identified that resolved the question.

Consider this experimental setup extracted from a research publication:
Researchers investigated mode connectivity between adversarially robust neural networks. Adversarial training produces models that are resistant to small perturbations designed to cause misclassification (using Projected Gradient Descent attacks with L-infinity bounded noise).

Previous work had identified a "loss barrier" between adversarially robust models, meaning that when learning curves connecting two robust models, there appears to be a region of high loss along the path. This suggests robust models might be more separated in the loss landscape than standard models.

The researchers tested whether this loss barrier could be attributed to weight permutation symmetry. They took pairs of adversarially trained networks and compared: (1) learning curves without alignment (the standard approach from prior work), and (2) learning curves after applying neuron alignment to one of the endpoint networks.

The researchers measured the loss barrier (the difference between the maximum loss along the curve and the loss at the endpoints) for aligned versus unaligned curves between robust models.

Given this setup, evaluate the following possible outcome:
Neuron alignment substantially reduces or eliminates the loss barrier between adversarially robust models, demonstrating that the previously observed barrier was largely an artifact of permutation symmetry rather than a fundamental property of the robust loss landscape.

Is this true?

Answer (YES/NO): YES